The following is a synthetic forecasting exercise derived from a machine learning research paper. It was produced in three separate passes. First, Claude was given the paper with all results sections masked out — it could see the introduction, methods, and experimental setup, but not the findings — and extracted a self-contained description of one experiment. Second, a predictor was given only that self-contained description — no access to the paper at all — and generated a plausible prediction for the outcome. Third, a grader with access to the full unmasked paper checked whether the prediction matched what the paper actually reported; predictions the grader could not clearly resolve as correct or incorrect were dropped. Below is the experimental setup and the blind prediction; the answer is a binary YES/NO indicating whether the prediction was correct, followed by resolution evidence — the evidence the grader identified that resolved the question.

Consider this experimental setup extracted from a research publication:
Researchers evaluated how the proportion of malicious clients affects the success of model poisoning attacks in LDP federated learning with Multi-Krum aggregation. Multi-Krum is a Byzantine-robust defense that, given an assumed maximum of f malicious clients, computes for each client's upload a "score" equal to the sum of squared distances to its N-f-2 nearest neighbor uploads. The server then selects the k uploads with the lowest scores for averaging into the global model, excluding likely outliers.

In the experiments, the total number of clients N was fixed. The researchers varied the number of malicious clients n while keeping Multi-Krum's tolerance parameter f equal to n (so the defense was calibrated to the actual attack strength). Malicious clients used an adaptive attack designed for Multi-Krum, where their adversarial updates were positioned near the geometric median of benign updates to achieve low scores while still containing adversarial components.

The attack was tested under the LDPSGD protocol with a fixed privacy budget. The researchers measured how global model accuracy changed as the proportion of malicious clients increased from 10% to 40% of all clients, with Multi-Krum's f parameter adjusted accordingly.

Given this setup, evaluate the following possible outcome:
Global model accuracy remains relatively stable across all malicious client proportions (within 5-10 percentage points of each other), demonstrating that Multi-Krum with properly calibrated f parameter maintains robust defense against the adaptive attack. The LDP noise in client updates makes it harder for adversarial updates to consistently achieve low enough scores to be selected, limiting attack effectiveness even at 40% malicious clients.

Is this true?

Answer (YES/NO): NO